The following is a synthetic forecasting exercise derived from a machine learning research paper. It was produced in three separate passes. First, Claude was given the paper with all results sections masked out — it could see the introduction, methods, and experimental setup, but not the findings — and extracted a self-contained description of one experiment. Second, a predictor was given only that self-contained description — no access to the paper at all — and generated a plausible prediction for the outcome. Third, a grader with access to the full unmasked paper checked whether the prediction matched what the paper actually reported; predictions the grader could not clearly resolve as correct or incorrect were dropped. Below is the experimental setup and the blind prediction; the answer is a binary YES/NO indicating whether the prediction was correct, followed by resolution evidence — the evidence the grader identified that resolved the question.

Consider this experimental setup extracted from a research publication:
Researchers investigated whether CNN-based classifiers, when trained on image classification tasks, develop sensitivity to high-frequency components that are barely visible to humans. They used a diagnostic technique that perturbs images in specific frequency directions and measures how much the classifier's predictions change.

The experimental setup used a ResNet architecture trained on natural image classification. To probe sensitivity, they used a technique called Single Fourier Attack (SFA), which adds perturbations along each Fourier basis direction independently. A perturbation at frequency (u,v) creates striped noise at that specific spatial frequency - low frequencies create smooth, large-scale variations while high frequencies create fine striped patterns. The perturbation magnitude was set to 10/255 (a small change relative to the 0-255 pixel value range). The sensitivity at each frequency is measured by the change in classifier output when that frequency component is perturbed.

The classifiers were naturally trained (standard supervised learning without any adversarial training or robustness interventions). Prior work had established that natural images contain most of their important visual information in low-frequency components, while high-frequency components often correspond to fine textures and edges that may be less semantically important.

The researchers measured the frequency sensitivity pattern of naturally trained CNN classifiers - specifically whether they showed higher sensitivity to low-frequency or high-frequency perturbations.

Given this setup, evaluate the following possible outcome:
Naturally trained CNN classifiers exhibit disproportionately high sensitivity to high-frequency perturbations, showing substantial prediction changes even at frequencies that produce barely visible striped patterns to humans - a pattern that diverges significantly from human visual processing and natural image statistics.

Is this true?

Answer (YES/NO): YES